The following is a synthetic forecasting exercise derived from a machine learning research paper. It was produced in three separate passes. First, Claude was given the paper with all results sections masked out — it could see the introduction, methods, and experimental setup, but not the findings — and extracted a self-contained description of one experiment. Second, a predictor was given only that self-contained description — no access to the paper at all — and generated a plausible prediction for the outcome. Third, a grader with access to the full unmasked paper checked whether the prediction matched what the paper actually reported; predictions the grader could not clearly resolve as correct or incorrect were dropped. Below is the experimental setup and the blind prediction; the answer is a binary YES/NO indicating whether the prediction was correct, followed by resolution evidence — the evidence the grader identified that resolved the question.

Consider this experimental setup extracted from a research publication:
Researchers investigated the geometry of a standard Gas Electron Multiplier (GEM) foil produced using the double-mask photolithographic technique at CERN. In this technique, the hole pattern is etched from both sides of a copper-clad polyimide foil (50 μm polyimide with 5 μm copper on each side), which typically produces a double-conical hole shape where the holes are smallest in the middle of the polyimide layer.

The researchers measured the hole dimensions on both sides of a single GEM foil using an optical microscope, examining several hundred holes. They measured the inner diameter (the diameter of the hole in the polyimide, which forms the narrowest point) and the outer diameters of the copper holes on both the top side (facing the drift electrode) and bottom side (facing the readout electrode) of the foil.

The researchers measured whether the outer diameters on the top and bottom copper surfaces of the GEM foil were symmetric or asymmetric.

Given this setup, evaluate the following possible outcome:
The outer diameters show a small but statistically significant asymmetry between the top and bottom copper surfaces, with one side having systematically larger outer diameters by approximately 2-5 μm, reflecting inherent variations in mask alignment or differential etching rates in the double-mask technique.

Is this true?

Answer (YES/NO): YES